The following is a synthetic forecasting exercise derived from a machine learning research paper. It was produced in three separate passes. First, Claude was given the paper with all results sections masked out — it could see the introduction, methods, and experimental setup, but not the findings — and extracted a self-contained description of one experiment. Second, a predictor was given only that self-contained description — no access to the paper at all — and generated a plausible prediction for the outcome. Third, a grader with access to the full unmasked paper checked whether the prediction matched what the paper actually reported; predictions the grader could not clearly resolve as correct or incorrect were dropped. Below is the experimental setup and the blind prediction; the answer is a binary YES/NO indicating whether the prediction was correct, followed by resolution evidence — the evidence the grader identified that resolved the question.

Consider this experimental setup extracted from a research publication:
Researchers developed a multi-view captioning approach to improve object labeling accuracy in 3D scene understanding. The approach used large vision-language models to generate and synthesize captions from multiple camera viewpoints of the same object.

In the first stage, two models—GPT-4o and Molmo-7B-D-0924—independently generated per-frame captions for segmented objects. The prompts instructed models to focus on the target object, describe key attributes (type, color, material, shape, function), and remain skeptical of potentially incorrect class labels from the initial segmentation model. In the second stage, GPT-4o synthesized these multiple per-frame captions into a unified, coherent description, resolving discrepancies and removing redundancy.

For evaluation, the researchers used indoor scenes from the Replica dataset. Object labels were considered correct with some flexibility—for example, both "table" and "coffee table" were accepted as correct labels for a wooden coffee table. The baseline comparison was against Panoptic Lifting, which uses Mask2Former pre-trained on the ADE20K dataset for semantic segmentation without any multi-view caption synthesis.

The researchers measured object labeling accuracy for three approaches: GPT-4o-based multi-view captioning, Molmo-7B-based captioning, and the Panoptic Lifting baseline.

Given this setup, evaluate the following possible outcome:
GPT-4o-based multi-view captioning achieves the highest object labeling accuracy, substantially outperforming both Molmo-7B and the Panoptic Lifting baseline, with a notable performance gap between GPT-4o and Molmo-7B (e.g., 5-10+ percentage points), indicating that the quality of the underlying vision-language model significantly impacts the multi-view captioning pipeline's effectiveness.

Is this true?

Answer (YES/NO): YES